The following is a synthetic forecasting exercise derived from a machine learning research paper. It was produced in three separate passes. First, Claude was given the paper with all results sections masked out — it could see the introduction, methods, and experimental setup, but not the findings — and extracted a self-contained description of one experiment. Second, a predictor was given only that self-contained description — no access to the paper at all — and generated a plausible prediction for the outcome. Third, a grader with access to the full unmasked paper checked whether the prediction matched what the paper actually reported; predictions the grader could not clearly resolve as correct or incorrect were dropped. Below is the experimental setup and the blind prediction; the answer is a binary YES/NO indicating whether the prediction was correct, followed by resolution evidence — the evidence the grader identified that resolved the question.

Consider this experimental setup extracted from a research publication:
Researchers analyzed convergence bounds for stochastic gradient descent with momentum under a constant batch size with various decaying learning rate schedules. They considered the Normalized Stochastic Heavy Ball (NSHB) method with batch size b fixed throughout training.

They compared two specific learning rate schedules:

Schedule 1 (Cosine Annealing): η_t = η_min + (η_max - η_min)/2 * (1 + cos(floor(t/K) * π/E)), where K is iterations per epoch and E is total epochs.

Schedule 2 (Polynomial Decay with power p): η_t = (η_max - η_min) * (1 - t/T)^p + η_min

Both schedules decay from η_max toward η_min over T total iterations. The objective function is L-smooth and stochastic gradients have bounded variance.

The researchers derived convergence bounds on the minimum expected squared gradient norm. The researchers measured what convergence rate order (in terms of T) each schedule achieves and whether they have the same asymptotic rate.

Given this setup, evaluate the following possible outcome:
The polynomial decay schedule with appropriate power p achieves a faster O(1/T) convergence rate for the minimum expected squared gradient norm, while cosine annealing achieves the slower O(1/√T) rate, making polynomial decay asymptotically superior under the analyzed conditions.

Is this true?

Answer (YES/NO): NO